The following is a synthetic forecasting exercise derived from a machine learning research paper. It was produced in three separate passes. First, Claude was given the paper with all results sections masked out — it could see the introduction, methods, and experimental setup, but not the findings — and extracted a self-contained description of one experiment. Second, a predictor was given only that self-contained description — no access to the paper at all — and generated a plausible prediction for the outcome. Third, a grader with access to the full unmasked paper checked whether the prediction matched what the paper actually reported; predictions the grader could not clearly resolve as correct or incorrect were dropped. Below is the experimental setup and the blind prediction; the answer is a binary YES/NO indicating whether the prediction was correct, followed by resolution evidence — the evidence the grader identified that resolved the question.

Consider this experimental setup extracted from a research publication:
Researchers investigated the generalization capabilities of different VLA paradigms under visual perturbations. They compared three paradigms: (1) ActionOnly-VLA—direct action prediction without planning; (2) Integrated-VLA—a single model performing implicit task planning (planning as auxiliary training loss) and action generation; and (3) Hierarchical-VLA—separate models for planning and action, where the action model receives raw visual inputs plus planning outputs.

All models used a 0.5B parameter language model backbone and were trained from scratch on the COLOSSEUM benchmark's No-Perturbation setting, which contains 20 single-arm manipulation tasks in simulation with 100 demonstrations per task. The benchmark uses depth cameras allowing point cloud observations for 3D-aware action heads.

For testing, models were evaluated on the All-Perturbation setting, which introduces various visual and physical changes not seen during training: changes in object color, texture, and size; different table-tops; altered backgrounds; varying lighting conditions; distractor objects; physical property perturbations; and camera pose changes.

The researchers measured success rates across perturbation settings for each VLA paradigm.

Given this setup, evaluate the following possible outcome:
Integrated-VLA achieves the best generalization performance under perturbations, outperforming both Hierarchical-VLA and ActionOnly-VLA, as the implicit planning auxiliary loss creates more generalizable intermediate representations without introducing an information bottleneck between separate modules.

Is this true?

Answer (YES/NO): NO